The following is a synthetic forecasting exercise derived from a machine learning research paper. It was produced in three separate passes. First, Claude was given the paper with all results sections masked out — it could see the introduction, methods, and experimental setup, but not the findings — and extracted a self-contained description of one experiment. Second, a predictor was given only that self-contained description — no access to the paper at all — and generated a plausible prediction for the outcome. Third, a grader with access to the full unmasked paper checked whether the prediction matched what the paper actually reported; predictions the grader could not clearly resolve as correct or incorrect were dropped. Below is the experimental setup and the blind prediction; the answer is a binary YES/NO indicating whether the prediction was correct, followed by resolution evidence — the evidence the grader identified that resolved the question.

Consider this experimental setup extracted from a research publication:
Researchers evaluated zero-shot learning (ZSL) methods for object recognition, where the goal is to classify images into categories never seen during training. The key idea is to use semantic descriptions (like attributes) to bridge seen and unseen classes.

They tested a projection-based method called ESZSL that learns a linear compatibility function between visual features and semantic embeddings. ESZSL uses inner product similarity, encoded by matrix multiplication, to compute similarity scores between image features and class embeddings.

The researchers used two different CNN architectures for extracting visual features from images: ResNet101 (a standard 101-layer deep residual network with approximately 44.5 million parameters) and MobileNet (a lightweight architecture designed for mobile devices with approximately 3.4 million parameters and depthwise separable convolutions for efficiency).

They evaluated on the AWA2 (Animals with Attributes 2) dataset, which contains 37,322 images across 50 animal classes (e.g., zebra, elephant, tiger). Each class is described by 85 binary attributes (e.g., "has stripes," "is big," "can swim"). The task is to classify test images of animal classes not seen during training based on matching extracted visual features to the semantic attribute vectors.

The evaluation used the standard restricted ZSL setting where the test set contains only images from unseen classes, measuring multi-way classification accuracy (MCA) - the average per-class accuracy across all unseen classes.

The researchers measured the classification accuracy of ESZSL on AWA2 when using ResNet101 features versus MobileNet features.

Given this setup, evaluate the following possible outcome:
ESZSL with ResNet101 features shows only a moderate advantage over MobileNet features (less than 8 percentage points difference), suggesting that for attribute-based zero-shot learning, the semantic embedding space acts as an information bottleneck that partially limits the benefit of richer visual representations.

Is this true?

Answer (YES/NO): YES